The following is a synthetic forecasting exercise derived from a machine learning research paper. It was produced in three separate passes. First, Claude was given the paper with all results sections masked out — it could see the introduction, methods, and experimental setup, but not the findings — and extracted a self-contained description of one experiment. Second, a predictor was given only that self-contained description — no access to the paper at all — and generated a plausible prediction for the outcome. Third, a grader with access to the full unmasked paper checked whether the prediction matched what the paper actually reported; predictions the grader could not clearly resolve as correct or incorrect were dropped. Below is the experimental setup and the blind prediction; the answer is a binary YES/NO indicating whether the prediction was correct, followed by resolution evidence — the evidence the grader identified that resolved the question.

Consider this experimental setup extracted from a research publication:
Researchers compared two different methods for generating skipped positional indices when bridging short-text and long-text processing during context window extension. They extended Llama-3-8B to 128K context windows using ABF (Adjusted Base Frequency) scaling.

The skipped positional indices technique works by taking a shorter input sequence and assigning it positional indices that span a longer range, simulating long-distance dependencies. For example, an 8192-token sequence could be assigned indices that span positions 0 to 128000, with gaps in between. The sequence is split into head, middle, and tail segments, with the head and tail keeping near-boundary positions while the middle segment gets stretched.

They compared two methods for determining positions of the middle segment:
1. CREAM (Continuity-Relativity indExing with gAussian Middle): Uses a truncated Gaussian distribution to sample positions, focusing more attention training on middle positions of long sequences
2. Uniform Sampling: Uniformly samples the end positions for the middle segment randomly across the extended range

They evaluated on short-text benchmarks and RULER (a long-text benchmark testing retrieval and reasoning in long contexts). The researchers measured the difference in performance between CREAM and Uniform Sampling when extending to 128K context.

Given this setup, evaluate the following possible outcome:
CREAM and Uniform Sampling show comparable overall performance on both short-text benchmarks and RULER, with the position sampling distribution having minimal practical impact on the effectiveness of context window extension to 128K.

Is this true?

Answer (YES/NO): NO